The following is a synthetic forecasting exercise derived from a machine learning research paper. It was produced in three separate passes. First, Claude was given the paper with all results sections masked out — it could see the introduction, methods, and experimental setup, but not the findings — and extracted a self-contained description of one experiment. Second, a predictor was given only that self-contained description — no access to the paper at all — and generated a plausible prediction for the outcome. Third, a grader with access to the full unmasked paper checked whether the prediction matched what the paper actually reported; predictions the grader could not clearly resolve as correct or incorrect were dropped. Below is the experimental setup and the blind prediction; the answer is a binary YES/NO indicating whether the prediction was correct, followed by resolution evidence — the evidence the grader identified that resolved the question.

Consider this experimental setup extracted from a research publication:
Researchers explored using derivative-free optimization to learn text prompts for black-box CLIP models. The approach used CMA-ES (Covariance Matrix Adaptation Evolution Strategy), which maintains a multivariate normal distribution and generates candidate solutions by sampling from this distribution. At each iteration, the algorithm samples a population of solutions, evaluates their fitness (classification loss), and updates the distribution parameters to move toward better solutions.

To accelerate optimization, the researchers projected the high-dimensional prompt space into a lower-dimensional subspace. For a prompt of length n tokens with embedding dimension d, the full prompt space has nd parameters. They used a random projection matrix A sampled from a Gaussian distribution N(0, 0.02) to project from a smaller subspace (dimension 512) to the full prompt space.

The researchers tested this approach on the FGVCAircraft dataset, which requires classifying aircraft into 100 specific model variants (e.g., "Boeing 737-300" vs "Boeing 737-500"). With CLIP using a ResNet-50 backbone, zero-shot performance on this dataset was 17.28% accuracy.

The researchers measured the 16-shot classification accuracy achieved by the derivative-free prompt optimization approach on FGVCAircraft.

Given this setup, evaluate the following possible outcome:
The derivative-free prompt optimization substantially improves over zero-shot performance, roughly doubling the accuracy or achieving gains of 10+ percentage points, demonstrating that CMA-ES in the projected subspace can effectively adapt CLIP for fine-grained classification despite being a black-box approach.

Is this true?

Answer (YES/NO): NO